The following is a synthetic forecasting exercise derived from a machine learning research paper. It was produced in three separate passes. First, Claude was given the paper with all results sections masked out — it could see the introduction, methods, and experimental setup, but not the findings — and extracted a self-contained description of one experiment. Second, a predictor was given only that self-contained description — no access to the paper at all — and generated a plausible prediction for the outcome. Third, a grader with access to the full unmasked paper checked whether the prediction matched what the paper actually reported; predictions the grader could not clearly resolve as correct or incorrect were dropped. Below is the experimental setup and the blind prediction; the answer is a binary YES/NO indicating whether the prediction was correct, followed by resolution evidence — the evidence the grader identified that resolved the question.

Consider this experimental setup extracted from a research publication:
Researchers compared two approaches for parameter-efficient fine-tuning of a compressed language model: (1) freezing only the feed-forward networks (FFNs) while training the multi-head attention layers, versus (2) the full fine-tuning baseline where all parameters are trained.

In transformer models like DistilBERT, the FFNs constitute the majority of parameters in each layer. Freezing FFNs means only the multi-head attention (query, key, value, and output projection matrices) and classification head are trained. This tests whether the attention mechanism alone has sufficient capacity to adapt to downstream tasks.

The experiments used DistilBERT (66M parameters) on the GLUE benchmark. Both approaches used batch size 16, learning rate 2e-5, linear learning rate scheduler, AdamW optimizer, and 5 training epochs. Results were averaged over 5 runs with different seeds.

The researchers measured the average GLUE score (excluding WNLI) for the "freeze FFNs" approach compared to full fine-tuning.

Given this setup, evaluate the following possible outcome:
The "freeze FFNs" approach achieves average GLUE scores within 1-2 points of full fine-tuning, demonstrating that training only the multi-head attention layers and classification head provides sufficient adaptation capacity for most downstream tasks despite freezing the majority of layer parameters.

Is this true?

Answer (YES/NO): YES